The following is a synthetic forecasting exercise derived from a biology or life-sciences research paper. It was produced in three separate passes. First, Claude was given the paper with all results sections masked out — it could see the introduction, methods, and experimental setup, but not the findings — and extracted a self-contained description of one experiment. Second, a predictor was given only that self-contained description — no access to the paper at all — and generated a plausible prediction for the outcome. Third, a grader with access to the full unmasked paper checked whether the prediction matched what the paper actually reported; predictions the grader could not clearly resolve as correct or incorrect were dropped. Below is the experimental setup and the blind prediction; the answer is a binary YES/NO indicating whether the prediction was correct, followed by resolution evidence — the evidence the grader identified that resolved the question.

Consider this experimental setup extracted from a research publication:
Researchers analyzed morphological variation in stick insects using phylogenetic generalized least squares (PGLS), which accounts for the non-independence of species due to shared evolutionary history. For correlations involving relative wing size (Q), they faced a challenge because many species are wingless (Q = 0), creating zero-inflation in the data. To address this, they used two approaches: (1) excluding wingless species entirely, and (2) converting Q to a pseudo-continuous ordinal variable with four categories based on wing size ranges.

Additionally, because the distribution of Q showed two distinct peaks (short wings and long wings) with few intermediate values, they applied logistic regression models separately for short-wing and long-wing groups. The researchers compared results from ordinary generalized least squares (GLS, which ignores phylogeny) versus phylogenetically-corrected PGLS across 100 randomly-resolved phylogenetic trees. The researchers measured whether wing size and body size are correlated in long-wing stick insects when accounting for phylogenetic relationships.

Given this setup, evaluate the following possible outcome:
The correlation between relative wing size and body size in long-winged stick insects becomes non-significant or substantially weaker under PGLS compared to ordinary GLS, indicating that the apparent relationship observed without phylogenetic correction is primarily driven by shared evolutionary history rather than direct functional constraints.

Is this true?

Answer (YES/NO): NO